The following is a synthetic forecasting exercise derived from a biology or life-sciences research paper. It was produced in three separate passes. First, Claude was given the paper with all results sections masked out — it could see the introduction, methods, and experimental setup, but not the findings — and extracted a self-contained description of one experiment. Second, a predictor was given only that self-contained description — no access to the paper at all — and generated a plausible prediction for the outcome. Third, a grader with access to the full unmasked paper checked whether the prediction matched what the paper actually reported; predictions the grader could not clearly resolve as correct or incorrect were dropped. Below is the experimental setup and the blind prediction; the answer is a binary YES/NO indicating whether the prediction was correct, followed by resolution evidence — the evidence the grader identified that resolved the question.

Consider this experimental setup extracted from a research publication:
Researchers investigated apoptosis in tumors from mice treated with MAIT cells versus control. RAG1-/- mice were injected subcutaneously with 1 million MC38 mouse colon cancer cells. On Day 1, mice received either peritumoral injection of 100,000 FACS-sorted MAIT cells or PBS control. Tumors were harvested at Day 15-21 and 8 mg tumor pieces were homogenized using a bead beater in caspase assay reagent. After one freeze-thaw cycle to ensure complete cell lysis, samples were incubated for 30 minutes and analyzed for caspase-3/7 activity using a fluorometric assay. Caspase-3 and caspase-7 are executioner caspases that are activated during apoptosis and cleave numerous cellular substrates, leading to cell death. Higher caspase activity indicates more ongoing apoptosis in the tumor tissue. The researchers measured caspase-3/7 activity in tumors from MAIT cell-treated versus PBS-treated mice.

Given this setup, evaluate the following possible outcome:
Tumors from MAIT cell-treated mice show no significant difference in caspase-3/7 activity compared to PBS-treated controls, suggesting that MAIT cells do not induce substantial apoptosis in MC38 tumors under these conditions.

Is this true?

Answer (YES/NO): NO